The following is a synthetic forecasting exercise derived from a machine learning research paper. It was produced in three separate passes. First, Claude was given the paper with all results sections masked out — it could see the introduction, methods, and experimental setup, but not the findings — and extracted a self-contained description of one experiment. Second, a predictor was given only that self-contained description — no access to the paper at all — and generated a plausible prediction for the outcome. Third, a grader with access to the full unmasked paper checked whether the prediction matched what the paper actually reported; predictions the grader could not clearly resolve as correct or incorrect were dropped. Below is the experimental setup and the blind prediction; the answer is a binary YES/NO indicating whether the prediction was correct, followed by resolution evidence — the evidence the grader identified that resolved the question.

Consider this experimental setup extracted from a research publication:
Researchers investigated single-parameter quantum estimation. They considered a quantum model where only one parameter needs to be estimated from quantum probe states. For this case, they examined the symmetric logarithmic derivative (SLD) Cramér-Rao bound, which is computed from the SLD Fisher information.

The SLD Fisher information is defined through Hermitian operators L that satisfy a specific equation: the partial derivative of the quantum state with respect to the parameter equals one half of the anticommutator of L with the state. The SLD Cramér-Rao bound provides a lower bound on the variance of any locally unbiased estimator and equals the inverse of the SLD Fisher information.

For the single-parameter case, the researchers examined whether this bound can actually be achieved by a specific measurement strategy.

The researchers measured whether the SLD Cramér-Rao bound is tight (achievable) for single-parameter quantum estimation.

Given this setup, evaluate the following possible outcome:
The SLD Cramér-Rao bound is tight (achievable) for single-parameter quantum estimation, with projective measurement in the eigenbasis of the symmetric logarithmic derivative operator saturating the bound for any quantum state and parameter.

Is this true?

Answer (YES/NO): YES